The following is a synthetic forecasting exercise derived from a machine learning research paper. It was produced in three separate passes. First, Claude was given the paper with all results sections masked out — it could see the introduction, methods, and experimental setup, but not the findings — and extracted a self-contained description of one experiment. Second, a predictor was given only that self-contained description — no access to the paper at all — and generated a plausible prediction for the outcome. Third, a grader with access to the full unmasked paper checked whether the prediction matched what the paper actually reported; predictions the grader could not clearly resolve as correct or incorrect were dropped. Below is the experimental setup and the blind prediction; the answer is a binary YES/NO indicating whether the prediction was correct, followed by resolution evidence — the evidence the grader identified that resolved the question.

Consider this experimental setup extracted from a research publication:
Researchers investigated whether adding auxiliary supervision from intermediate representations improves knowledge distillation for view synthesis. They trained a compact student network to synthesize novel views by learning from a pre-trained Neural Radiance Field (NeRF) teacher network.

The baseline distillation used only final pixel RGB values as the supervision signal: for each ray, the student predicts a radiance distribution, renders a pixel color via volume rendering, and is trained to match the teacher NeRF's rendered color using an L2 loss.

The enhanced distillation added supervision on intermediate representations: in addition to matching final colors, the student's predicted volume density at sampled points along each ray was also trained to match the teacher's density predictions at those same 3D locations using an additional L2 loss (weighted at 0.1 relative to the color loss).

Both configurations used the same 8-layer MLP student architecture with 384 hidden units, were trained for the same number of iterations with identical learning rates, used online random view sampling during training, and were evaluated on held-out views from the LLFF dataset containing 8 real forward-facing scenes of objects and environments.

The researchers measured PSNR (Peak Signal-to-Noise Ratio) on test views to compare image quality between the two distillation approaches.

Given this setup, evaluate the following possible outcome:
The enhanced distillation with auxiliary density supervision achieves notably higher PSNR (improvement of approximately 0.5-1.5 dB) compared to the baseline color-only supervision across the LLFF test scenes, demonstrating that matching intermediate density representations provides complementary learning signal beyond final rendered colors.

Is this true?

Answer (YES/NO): NO